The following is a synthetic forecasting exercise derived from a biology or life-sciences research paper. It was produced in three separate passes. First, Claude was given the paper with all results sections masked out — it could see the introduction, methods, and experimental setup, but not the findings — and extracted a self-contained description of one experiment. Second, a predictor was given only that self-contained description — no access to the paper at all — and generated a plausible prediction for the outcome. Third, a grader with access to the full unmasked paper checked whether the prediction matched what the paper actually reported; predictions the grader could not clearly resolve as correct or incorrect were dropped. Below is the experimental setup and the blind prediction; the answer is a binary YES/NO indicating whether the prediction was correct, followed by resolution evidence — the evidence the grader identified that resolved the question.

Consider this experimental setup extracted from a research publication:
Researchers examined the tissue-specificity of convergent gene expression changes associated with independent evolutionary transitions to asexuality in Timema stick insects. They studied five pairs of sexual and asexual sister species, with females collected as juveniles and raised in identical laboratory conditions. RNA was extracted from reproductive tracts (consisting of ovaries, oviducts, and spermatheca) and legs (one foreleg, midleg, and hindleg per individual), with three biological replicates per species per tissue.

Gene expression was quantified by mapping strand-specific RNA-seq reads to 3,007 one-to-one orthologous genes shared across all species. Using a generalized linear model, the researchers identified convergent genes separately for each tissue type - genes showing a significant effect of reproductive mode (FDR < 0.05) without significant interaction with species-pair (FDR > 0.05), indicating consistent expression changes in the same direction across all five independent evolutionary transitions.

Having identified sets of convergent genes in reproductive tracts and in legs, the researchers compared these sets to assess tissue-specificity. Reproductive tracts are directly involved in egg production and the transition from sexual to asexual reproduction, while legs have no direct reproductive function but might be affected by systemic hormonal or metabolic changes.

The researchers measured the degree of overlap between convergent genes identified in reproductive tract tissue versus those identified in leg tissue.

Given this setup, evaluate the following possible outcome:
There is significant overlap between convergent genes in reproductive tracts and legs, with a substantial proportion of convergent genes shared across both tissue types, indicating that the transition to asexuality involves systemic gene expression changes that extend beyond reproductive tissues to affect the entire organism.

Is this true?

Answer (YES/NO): NO